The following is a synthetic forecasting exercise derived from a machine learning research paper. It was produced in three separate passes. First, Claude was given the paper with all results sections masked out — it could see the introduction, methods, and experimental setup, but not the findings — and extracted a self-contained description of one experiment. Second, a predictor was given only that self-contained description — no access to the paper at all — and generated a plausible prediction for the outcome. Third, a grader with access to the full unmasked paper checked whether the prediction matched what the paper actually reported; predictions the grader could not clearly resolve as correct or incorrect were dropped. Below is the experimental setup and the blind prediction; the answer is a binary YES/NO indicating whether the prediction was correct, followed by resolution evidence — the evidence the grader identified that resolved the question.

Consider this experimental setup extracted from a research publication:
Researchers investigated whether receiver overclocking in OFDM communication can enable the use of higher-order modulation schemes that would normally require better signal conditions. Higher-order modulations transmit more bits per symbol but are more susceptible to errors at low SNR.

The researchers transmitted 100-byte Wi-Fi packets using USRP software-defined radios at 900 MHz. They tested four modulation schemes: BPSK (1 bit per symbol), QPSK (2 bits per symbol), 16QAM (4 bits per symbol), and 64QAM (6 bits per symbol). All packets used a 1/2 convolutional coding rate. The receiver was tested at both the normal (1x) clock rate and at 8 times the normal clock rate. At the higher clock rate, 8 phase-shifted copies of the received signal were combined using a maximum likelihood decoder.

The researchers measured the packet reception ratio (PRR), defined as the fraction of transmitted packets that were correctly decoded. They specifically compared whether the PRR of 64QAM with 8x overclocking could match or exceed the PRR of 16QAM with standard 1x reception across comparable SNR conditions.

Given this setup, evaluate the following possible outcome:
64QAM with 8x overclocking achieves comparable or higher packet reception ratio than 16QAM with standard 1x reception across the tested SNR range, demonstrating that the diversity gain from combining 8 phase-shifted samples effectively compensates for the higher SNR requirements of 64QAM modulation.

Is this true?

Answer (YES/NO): YES